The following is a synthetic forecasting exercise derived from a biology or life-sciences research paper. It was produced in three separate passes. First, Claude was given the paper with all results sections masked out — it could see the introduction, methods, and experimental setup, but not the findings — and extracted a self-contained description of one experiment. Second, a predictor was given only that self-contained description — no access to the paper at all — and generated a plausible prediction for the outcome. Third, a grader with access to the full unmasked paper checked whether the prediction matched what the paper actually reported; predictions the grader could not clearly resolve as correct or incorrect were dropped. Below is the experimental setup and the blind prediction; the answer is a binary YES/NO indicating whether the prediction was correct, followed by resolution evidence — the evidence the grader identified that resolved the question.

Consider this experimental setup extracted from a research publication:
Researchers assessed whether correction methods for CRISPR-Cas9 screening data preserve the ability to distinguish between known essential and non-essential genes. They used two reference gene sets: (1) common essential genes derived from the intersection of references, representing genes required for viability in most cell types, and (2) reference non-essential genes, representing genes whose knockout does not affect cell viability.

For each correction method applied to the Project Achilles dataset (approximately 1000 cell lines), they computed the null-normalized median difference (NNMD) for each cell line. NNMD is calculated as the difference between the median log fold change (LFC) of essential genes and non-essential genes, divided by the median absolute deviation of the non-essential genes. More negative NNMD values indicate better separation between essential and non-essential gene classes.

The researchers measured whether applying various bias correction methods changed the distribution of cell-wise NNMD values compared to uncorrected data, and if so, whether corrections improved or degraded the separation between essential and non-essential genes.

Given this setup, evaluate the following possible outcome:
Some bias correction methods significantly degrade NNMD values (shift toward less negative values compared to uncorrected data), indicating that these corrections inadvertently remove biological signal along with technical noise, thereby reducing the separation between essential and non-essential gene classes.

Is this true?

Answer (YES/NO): NO